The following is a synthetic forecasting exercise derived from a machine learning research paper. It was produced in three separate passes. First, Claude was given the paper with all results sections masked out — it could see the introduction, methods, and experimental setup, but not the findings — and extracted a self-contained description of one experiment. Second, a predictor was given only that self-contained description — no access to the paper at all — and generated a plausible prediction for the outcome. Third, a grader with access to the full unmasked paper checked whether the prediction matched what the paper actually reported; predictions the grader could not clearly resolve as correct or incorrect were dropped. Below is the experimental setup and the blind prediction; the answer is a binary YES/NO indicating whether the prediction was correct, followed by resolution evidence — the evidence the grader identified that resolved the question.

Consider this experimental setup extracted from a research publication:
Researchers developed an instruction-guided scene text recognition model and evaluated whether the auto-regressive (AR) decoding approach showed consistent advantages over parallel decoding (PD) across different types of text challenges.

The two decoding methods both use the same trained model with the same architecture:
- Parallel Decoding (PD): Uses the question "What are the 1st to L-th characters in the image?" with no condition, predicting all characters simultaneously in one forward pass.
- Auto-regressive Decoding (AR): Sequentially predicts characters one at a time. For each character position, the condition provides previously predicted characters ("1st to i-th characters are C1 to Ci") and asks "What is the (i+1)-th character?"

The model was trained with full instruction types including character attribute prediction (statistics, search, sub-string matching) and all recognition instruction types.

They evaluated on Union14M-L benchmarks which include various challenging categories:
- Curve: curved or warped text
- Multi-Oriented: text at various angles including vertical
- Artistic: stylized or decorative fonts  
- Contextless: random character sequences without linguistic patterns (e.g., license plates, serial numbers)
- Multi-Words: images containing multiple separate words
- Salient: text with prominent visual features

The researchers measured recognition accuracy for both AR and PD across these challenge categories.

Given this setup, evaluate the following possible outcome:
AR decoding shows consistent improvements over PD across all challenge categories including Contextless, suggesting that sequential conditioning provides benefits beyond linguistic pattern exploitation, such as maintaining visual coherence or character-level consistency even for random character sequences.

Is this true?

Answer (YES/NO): YES